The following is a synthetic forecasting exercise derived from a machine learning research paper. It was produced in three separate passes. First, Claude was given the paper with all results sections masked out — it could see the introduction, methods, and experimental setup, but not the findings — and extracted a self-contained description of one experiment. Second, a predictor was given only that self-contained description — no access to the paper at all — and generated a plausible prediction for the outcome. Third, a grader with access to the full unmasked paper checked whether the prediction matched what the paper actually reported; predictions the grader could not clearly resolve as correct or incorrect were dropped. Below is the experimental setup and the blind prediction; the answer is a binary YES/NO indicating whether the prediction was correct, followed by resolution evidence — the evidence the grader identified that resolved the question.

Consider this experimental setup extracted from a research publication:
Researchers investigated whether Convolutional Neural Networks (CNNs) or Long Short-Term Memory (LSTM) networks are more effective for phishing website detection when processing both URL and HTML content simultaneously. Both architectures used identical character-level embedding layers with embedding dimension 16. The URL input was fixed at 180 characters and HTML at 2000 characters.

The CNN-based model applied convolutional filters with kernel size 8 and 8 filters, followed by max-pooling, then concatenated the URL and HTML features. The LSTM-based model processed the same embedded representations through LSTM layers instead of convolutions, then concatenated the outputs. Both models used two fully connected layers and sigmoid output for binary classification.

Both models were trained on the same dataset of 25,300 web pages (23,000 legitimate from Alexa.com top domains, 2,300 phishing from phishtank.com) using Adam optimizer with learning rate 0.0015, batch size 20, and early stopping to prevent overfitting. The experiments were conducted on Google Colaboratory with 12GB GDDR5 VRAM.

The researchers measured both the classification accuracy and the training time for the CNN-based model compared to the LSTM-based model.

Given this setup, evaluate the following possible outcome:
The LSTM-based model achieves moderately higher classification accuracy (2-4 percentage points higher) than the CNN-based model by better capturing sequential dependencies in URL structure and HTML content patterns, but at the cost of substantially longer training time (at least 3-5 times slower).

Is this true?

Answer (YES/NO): NO